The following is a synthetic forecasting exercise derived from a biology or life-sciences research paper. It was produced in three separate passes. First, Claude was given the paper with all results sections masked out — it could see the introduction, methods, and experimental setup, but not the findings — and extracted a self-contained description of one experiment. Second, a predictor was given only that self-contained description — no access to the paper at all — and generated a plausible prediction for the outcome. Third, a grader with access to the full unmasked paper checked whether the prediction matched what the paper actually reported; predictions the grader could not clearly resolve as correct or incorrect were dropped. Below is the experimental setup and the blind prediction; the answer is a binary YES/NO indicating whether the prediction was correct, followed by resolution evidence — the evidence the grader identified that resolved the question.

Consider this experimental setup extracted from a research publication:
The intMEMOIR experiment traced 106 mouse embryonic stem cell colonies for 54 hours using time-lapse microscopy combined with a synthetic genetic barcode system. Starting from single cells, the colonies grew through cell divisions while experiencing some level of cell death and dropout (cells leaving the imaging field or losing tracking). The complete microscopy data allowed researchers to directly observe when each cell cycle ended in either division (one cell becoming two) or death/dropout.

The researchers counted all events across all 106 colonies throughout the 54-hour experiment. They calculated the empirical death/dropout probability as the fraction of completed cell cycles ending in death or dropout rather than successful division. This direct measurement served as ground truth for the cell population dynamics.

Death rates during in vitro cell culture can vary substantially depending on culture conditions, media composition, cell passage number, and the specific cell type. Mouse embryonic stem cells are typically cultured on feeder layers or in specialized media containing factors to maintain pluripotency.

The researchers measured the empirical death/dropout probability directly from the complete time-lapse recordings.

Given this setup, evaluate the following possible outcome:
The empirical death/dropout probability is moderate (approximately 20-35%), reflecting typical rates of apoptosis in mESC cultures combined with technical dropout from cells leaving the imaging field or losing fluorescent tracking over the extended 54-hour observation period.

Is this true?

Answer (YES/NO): NO